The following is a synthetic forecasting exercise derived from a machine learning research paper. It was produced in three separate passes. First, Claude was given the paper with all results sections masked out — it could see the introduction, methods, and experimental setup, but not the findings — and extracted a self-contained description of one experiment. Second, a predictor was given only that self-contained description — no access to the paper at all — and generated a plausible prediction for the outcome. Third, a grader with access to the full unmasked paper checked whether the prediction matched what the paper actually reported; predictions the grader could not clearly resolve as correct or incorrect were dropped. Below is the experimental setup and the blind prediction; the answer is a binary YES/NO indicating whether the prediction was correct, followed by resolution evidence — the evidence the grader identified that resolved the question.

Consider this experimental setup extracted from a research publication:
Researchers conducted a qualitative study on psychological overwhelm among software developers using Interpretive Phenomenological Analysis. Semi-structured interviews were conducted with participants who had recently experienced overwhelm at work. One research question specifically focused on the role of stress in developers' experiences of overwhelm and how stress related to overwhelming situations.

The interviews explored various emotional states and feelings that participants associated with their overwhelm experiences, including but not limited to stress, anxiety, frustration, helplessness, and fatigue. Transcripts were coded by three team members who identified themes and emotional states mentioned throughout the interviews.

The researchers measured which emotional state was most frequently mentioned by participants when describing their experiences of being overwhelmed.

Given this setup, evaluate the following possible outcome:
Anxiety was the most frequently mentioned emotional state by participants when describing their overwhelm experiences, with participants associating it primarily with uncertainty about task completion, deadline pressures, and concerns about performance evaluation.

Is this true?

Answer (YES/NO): NO